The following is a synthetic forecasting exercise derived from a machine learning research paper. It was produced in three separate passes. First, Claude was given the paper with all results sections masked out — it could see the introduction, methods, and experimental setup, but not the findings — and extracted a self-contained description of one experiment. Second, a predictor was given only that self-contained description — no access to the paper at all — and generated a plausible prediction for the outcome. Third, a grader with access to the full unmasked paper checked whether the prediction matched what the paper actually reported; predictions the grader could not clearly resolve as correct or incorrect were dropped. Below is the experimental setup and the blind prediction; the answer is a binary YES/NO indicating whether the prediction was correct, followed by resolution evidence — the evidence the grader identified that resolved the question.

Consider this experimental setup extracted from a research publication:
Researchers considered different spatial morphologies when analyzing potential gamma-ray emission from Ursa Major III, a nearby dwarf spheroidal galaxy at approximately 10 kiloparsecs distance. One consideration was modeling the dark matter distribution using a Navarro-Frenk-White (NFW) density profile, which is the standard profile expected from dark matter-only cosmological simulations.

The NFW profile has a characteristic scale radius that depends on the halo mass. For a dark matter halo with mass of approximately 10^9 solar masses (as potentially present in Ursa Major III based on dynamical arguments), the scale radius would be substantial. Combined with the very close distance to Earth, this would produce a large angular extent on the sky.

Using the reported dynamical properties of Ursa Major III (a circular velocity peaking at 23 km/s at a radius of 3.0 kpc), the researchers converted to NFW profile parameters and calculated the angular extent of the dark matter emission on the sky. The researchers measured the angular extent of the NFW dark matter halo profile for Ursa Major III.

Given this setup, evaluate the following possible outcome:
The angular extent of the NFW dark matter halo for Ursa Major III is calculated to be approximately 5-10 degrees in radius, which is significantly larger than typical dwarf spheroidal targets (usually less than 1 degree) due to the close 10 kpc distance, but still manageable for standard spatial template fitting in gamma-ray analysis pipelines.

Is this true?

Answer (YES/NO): NO